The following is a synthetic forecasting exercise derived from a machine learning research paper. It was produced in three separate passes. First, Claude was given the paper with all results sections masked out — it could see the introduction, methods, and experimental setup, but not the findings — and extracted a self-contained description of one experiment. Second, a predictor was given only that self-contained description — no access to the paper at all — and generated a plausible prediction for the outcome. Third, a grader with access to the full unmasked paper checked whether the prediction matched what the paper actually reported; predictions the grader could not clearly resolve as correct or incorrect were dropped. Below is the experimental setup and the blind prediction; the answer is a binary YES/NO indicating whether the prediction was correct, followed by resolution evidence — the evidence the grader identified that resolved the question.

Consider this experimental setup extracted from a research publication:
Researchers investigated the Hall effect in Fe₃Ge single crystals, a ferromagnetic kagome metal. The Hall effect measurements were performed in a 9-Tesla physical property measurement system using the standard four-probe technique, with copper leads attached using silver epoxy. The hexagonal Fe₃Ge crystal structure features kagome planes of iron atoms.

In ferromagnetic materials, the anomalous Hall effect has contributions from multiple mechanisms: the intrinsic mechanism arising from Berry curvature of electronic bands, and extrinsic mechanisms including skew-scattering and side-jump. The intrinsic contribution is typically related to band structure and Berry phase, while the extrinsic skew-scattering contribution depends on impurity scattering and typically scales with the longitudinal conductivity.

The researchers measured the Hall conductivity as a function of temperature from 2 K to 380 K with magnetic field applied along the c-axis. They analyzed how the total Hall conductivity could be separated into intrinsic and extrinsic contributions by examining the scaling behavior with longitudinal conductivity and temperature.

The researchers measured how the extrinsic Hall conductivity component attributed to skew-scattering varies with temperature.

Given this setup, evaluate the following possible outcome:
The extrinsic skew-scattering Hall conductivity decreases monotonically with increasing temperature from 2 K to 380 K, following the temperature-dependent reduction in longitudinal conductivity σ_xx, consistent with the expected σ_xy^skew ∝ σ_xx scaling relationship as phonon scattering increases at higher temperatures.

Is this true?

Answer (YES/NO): NO